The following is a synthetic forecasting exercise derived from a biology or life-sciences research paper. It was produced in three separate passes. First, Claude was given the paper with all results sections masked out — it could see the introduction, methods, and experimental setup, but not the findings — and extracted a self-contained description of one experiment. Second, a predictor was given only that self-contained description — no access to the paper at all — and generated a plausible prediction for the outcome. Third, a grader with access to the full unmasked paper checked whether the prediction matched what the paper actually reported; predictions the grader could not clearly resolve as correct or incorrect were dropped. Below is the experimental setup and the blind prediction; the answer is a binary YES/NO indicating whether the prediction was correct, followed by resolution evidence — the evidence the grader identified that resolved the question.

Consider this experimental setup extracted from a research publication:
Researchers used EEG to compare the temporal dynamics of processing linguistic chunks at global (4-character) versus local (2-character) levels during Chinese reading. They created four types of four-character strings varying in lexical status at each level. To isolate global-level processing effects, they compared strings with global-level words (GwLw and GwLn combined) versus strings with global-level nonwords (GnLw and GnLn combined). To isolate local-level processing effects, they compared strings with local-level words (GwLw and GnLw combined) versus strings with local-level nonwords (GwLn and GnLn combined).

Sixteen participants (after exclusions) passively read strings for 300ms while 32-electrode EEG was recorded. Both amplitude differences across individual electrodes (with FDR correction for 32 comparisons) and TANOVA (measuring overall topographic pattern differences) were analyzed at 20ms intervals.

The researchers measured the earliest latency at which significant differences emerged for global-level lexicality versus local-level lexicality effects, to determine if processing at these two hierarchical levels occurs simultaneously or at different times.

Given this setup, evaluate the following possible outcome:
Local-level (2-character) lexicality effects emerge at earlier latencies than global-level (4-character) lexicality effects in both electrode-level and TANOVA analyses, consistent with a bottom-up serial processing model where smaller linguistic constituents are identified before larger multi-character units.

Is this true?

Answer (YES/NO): NO